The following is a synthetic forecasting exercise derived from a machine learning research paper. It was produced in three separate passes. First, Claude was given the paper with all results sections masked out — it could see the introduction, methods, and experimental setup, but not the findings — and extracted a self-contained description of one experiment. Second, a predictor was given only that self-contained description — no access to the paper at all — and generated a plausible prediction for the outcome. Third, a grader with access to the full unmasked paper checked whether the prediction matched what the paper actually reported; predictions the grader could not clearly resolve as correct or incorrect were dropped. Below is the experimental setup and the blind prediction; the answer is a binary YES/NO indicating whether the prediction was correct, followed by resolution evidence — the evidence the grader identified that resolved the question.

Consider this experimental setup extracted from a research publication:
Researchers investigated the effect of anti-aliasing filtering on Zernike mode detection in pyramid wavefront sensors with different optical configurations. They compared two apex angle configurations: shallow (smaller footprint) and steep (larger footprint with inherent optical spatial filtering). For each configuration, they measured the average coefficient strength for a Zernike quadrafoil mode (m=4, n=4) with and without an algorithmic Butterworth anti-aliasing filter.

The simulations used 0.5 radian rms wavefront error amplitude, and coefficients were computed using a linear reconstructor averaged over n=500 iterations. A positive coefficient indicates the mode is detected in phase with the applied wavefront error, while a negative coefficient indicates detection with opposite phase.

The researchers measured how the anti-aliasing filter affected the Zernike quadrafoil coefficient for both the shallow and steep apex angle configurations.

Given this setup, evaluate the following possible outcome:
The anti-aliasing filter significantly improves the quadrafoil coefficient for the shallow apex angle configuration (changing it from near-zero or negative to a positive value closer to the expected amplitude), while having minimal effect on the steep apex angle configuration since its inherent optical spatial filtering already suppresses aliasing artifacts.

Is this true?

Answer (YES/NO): NO